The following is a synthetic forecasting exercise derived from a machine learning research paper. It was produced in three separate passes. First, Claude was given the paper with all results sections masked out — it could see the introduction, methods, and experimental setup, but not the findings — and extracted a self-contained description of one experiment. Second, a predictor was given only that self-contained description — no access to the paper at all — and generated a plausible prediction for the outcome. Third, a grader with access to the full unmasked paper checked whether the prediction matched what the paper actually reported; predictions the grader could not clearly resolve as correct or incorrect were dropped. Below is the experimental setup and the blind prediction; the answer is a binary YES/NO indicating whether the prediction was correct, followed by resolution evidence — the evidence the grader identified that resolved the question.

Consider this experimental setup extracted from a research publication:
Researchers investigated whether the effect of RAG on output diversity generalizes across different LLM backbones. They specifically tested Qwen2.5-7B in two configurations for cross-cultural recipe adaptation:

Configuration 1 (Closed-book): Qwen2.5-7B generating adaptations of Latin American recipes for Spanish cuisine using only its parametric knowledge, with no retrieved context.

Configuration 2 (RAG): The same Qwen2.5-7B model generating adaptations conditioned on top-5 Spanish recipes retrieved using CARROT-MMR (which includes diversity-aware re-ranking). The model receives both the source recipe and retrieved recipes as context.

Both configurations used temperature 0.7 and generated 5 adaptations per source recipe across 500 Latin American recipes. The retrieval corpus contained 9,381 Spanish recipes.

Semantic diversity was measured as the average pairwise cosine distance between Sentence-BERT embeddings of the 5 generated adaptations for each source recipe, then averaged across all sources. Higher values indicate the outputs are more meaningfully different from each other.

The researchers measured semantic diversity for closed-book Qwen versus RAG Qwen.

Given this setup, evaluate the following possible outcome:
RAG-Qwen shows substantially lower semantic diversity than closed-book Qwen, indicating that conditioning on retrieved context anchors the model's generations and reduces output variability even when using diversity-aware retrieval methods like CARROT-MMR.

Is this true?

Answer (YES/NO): YES